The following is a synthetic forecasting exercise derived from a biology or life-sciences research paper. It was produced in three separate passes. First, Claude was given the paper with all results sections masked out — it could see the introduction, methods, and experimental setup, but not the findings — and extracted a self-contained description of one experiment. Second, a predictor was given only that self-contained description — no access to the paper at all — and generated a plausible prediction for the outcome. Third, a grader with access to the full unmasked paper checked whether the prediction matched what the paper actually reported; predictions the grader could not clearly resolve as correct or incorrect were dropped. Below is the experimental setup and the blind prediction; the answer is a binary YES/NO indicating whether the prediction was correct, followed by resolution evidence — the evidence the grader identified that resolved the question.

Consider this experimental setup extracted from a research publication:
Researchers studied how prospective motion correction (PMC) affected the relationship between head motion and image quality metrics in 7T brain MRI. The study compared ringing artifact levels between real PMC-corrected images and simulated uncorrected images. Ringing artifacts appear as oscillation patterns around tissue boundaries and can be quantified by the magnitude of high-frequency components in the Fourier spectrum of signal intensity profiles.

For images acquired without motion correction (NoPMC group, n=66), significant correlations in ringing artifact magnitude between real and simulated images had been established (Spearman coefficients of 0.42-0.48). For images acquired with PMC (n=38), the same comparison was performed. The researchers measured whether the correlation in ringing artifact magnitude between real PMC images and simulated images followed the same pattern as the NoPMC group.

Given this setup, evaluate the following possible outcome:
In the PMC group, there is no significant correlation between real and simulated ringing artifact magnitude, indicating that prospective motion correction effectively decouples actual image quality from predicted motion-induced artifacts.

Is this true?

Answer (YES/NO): YES